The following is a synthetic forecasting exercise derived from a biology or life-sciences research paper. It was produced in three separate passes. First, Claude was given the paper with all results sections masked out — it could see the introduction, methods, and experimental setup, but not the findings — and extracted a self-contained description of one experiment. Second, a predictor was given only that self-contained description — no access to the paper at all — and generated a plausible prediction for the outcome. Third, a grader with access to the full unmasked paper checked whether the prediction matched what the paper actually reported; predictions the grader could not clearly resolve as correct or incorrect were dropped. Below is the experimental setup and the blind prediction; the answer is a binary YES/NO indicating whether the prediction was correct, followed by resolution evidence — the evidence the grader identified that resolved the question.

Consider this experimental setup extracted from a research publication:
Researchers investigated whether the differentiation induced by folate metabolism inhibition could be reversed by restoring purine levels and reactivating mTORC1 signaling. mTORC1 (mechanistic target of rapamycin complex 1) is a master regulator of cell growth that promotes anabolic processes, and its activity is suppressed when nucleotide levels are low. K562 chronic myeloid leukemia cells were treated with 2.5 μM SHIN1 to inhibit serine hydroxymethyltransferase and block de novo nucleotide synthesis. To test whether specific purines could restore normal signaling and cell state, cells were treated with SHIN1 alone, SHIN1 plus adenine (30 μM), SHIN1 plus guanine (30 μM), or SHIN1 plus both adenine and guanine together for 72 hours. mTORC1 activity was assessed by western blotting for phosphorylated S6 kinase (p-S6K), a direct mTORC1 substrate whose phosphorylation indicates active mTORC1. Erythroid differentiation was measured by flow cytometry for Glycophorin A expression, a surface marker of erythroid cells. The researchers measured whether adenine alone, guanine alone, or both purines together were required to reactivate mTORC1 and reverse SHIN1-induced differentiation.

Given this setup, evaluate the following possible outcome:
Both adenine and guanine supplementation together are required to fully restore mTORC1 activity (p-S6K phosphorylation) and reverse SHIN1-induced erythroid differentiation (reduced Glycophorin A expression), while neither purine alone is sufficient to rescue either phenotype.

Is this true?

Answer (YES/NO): NO